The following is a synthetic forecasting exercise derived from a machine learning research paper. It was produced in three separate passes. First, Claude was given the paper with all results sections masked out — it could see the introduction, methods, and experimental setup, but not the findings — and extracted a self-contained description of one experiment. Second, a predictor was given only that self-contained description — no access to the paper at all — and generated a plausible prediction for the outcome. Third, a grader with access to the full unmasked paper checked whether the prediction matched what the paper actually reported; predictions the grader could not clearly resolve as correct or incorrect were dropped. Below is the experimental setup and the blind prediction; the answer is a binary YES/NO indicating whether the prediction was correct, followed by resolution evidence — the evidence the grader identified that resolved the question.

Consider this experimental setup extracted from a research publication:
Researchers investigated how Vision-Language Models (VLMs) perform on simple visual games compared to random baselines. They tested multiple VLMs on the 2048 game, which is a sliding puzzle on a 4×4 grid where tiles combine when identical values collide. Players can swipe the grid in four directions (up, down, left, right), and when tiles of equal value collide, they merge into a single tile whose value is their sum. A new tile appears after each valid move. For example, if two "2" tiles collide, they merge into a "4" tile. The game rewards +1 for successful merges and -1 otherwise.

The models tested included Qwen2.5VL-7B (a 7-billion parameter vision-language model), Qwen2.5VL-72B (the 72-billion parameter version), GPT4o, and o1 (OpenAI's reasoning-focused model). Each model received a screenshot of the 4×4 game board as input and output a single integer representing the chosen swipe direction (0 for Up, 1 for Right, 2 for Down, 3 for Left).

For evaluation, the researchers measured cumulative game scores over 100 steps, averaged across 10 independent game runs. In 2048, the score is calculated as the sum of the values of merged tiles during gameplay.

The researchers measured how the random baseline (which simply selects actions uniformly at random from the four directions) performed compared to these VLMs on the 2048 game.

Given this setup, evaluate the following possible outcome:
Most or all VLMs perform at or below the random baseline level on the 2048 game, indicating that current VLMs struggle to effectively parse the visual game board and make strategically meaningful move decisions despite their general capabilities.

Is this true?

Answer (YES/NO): YES